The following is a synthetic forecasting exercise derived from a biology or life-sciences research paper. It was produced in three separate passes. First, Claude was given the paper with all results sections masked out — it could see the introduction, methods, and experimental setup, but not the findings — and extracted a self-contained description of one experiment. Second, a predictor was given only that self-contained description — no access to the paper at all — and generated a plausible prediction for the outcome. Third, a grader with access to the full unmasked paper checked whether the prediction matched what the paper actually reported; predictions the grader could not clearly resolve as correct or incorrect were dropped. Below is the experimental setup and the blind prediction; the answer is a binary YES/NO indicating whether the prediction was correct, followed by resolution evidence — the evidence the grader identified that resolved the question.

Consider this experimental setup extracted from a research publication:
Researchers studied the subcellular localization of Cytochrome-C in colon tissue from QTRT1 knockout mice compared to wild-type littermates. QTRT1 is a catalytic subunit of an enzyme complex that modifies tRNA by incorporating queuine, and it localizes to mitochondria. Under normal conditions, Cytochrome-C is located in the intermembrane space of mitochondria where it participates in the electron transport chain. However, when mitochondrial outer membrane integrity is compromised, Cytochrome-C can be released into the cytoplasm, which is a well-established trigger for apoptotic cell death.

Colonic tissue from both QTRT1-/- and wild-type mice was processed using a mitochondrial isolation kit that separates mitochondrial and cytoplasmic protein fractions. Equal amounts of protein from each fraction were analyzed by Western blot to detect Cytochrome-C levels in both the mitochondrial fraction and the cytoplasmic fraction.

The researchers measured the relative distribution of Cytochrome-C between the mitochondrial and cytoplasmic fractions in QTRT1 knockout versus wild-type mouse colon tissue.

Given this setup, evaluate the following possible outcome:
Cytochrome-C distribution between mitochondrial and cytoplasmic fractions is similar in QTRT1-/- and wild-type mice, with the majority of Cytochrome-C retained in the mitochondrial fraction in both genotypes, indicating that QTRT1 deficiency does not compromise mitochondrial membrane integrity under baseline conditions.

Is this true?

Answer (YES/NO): NO